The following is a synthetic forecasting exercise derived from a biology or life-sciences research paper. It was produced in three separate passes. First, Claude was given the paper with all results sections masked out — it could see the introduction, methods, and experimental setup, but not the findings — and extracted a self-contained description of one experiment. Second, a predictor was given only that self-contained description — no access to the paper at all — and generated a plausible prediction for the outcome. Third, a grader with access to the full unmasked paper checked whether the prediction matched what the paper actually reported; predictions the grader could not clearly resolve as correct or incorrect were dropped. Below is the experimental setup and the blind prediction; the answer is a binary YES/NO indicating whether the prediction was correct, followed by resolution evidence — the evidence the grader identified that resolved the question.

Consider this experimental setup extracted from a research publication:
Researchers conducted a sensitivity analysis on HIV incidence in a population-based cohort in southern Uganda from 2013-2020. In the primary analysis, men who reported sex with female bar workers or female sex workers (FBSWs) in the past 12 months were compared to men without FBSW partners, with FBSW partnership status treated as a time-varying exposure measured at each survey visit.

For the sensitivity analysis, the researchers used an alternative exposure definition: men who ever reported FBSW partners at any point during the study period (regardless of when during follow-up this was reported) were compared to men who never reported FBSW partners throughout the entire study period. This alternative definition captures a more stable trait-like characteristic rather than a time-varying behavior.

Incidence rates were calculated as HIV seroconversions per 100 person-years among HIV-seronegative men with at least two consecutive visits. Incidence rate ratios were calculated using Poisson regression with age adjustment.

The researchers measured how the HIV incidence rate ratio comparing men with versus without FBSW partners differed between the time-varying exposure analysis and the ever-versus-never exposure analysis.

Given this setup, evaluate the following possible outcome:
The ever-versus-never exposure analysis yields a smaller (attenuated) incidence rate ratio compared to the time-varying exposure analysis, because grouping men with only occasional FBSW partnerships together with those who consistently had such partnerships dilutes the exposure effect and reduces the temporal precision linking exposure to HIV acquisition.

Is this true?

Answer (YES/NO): NO